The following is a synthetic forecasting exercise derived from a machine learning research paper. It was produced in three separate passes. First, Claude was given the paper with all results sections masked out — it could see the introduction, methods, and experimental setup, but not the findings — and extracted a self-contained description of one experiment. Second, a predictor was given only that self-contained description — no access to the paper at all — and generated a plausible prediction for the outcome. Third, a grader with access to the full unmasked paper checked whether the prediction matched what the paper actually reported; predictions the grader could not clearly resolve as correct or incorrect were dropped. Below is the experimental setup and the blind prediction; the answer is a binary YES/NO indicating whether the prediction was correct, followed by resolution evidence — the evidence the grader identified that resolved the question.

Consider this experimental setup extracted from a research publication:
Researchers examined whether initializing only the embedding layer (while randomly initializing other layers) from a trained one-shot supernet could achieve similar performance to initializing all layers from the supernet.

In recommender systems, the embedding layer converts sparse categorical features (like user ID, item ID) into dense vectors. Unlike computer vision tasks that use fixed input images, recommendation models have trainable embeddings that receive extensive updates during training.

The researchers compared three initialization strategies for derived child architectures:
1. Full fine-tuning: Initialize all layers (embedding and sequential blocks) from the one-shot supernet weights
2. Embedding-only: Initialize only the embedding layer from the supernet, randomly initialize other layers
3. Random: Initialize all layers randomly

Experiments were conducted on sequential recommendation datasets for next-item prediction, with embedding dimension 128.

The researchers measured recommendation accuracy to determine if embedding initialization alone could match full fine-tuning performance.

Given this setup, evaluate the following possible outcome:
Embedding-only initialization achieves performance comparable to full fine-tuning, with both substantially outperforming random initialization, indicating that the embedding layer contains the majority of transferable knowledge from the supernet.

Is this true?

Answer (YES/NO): NO